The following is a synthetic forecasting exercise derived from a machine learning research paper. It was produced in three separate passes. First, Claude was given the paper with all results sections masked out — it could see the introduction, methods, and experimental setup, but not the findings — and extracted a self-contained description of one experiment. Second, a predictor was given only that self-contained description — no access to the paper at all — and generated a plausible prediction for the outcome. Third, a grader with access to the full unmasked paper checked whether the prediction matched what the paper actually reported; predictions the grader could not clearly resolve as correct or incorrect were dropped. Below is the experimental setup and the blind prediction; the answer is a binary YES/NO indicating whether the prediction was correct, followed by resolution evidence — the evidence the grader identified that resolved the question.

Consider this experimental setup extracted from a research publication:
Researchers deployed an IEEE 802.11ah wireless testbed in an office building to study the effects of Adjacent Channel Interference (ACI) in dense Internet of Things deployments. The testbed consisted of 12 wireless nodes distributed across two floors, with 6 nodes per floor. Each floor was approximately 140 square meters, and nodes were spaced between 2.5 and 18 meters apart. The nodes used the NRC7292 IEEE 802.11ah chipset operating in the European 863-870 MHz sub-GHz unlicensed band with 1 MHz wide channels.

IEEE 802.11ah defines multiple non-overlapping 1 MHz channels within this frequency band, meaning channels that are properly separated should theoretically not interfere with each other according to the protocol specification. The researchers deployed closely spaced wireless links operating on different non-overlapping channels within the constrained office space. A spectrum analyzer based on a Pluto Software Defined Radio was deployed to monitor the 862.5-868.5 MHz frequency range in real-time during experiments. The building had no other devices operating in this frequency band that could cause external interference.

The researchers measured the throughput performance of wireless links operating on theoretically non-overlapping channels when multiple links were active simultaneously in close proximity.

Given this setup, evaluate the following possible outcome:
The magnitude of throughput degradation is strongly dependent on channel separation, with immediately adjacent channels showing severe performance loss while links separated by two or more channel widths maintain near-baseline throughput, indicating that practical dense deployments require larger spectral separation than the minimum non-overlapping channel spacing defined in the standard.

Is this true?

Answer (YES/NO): NO